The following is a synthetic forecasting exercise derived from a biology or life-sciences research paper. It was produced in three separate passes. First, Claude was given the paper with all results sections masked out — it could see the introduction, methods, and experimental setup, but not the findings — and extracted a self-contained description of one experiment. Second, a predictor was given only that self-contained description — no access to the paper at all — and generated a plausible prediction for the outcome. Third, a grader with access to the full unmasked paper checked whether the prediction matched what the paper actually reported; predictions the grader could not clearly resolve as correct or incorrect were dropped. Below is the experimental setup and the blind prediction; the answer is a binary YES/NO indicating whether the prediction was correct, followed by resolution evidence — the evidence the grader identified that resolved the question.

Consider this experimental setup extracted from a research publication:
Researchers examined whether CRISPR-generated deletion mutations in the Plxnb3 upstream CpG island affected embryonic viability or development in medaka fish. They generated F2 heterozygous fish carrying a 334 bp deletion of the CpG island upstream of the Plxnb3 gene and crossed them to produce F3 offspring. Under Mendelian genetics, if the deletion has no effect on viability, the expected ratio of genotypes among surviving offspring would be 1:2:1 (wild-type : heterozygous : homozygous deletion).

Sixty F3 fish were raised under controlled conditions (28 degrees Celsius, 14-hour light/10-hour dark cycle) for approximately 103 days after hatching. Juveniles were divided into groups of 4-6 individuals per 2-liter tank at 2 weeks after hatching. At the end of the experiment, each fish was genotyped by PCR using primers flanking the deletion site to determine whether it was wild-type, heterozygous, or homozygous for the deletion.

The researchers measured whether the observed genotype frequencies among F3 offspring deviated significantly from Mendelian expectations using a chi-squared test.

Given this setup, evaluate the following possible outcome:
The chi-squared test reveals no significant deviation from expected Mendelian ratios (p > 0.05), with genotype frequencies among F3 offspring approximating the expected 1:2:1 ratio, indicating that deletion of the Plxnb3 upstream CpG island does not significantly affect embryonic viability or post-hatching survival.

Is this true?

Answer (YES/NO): NO